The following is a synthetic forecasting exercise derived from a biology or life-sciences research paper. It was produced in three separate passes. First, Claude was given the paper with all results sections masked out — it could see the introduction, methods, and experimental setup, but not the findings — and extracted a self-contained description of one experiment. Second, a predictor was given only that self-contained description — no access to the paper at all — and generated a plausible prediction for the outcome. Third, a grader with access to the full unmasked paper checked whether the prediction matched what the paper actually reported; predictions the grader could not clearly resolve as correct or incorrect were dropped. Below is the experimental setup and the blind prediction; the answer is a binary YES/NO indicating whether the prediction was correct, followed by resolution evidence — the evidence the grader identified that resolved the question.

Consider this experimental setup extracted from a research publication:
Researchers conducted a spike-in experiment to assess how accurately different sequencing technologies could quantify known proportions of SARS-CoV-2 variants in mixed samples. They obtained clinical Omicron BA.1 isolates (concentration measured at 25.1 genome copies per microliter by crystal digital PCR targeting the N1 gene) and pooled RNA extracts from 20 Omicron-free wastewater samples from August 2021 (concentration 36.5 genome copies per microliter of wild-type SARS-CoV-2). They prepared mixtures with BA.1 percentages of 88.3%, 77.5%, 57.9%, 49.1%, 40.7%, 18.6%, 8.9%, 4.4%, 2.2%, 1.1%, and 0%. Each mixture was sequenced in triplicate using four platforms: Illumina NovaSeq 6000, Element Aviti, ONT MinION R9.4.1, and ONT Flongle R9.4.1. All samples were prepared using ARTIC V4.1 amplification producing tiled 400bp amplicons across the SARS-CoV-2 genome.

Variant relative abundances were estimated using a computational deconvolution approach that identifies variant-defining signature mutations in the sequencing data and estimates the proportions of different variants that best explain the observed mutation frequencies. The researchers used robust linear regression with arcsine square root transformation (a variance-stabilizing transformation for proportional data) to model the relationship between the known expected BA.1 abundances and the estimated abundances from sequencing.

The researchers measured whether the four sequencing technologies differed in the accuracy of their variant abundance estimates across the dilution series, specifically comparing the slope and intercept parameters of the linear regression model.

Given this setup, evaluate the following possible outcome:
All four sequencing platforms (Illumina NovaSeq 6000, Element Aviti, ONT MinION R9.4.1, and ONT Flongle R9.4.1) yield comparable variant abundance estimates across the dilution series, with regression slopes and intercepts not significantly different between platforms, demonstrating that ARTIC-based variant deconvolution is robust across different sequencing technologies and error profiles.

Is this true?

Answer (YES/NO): NO